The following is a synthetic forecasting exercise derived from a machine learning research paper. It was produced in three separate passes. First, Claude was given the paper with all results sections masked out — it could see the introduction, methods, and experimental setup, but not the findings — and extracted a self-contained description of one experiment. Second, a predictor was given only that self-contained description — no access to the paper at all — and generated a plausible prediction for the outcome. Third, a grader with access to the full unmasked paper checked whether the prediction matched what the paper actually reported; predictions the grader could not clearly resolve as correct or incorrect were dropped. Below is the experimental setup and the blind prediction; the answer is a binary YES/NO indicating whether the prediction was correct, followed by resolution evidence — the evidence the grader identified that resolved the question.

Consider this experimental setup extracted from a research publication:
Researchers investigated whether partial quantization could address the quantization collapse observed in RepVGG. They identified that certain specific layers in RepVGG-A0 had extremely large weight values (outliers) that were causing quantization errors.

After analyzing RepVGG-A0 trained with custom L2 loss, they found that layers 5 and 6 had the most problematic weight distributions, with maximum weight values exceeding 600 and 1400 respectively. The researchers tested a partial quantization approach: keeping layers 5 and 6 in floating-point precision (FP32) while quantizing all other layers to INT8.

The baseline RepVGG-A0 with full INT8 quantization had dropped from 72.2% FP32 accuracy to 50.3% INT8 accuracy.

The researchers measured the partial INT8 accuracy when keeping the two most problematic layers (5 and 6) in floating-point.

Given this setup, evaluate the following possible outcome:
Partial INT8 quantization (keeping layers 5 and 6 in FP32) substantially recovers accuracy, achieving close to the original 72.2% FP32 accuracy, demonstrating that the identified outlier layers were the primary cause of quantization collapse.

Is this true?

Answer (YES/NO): NO